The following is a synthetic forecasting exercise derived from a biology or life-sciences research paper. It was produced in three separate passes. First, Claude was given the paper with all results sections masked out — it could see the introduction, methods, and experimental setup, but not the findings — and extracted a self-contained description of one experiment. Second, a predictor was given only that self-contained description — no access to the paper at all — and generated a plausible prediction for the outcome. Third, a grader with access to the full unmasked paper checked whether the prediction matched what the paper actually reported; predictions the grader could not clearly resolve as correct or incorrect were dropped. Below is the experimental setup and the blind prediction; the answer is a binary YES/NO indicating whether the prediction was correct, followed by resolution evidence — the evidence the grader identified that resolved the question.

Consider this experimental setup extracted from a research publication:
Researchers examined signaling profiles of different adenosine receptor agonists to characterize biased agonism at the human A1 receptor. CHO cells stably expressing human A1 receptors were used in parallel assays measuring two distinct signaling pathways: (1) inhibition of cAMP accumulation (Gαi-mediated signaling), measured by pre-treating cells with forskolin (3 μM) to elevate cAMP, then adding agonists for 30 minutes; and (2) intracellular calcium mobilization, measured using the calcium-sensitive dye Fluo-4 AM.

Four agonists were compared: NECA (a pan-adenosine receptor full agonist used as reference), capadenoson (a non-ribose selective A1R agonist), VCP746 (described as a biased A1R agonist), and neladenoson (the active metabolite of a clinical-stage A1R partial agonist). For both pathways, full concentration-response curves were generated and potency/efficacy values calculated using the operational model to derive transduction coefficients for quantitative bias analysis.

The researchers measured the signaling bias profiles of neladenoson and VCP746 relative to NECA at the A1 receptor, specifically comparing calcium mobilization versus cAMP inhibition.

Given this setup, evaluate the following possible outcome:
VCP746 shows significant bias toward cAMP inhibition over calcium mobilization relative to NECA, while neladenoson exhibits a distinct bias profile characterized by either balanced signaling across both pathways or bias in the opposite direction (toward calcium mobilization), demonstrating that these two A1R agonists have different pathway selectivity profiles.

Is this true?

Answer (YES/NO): NO